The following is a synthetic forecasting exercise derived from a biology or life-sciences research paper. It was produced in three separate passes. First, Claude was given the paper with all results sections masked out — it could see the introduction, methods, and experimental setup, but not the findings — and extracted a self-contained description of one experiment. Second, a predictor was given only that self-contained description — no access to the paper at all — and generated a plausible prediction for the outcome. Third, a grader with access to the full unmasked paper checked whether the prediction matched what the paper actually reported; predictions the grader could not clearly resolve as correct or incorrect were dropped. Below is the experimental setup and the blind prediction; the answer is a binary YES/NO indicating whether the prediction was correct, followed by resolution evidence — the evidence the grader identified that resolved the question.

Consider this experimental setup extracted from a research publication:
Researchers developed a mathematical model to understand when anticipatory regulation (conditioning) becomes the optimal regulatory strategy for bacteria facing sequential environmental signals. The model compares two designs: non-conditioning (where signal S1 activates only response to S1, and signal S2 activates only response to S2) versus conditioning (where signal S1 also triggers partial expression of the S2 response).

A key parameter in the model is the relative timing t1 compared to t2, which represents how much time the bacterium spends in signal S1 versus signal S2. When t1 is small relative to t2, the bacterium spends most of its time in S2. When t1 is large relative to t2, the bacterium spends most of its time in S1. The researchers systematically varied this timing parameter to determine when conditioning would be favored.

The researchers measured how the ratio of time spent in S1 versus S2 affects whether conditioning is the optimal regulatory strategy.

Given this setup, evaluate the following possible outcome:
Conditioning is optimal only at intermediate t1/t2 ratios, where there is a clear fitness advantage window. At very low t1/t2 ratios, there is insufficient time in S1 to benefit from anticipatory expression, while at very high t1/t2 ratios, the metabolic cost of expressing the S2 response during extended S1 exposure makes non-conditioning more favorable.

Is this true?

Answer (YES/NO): NO